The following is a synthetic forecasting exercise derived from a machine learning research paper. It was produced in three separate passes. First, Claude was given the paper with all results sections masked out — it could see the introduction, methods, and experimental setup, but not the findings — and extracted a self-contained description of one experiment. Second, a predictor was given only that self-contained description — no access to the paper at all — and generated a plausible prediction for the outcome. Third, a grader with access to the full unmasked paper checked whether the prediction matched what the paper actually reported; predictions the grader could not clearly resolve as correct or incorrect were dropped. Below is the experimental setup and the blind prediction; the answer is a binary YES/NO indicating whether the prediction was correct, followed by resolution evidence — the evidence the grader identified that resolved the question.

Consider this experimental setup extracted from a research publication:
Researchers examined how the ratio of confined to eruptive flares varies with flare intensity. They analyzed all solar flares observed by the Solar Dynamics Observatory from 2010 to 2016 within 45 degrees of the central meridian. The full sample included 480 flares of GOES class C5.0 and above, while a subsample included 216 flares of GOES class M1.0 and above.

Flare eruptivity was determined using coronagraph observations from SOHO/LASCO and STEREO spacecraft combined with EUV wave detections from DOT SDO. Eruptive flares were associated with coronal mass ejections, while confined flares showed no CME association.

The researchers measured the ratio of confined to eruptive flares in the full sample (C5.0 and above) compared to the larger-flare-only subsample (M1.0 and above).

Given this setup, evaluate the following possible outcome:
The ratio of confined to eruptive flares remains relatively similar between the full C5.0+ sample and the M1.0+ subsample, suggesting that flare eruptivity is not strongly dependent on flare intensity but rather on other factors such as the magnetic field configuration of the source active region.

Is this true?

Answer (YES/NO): NO